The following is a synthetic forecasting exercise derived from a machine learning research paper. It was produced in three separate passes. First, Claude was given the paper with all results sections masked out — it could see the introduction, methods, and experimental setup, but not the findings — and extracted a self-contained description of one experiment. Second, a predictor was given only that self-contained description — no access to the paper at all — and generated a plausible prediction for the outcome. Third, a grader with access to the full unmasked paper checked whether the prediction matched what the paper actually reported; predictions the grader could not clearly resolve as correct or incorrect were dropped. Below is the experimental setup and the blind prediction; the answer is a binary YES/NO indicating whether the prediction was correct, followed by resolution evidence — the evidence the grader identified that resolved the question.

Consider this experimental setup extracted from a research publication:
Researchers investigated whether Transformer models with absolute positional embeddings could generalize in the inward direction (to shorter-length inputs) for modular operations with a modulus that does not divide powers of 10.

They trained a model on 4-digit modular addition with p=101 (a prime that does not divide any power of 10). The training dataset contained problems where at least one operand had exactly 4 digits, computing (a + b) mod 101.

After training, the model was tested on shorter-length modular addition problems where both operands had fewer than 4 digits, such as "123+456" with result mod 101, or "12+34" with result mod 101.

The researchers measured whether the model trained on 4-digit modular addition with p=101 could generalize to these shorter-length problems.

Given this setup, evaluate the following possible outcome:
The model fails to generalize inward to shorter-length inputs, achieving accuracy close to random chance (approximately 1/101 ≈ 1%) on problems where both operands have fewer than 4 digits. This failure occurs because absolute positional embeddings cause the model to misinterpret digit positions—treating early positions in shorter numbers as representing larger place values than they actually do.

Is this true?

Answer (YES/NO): NO